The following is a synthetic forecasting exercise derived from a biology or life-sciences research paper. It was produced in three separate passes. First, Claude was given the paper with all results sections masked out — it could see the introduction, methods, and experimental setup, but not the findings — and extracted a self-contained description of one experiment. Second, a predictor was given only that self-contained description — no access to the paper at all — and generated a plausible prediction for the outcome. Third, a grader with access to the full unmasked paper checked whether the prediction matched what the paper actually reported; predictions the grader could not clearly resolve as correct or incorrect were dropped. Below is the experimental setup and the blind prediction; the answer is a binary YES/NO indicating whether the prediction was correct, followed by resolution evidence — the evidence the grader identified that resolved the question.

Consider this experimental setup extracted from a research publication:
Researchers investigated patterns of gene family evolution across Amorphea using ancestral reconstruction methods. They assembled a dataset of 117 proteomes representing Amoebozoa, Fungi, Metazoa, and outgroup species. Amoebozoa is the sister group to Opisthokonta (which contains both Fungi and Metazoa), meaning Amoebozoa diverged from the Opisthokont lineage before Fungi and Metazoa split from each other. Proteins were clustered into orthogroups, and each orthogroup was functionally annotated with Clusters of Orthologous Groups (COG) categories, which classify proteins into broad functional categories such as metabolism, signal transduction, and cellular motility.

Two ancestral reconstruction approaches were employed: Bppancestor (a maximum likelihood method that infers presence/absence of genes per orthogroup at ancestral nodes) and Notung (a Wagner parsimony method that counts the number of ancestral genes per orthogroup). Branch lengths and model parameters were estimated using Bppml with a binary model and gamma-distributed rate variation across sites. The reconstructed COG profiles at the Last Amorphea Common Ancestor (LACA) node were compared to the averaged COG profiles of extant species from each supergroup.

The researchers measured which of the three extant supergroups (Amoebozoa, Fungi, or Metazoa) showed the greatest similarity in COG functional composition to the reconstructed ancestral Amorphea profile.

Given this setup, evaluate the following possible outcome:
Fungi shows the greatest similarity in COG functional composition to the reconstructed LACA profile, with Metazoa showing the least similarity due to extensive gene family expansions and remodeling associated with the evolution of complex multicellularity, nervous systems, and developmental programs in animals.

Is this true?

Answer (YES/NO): NO